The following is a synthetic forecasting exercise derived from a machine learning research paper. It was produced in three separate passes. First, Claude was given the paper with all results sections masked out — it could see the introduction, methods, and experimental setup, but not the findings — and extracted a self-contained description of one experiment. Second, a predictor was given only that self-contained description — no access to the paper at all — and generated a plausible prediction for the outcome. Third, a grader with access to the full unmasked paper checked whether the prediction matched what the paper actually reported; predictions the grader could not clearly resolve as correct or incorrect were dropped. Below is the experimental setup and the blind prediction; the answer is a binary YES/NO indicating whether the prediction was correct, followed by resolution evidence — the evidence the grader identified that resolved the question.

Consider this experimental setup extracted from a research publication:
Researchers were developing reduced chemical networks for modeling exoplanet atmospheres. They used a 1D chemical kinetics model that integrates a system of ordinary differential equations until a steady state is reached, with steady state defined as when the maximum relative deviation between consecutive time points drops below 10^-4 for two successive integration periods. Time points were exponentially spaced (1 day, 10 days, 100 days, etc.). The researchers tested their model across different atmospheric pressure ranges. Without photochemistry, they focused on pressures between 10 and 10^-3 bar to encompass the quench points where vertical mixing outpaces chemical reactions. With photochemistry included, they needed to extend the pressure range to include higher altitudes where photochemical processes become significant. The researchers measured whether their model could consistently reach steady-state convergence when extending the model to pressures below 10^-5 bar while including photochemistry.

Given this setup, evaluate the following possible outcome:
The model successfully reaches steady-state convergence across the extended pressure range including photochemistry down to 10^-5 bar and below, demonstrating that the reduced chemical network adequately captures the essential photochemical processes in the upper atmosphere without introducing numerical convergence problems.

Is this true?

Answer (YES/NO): NO